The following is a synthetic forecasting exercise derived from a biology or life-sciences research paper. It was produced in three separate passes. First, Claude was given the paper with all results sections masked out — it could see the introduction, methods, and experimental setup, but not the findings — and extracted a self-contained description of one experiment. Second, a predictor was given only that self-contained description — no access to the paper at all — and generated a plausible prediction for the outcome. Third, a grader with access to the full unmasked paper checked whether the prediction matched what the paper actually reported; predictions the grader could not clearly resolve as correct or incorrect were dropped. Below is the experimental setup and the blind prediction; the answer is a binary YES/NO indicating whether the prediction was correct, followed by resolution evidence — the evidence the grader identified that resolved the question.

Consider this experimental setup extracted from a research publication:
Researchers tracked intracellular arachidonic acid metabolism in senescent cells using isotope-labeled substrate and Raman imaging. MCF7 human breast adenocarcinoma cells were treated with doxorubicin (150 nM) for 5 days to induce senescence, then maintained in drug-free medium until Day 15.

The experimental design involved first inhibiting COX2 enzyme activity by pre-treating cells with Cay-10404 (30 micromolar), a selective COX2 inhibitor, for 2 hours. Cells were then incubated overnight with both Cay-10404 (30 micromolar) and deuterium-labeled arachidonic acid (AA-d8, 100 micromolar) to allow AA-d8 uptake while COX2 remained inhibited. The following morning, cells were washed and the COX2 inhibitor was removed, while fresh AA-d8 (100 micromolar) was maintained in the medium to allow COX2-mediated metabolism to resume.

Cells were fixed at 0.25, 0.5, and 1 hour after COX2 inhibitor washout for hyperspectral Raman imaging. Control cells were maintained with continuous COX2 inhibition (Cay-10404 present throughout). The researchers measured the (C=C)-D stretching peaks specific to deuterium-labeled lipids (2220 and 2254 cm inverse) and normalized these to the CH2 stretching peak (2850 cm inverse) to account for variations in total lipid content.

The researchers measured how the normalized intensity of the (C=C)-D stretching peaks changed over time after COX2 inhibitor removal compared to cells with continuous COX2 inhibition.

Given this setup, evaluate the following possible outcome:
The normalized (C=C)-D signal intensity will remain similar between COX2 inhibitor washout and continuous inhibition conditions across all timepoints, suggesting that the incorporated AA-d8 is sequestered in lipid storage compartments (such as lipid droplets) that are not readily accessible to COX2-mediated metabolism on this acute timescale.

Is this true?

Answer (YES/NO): NO